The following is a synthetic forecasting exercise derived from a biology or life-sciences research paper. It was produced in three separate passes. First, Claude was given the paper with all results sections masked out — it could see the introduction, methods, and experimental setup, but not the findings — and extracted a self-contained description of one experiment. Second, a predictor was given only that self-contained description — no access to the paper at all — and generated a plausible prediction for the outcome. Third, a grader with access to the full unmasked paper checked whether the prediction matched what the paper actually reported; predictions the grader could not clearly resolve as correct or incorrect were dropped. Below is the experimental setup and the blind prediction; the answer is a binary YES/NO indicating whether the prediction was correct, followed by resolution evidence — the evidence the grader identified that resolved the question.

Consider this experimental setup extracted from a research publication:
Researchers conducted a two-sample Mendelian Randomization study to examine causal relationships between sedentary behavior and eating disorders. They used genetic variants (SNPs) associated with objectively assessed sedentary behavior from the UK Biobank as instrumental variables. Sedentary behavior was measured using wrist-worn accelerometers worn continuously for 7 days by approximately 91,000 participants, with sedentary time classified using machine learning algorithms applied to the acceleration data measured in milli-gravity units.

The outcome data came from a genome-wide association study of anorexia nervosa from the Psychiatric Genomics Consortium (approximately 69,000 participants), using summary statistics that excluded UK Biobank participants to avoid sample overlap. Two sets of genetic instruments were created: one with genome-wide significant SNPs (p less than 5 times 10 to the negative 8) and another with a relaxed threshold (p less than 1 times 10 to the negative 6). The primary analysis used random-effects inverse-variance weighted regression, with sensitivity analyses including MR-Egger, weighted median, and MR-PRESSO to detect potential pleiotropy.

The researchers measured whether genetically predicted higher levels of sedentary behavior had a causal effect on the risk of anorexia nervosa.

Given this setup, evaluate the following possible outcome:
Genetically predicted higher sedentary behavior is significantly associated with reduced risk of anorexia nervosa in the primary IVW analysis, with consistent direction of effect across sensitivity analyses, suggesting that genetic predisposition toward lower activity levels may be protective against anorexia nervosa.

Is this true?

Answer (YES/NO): YES